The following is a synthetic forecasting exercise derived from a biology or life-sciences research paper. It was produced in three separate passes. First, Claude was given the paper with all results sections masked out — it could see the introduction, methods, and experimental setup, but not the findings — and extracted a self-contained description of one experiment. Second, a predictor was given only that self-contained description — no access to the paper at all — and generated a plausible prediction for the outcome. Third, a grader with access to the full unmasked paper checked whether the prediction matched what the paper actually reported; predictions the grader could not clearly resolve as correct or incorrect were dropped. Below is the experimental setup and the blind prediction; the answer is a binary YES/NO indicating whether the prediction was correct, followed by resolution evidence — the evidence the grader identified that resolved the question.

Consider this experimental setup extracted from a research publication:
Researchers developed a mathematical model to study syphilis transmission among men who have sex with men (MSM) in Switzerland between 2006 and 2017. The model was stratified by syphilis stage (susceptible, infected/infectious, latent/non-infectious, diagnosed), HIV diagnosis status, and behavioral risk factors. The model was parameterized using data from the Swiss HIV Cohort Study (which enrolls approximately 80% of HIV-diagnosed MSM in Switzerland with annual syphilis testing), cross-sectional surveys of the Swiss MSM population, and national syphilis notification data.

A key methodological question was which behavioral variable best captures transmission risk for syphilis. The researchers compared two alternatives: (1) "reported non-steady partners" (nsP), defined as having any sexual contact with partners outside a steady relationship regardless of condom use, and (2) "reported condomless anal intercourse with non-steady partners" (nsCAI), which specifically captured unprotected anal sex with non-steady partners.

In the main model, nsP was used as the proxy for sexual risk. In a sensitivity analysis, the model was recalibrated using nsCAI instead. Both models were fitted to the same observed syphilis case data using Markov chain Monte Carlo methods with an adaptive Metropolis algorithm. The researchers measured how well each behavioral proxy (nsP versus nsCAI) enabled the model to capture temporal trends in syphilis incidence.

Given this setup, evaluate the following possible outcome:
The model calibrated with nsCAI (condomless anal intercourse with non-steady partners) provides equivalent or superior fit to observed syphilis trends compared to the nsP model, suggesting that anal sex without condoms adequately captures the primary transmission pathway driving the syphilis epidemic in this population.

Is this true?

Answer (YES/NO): NO